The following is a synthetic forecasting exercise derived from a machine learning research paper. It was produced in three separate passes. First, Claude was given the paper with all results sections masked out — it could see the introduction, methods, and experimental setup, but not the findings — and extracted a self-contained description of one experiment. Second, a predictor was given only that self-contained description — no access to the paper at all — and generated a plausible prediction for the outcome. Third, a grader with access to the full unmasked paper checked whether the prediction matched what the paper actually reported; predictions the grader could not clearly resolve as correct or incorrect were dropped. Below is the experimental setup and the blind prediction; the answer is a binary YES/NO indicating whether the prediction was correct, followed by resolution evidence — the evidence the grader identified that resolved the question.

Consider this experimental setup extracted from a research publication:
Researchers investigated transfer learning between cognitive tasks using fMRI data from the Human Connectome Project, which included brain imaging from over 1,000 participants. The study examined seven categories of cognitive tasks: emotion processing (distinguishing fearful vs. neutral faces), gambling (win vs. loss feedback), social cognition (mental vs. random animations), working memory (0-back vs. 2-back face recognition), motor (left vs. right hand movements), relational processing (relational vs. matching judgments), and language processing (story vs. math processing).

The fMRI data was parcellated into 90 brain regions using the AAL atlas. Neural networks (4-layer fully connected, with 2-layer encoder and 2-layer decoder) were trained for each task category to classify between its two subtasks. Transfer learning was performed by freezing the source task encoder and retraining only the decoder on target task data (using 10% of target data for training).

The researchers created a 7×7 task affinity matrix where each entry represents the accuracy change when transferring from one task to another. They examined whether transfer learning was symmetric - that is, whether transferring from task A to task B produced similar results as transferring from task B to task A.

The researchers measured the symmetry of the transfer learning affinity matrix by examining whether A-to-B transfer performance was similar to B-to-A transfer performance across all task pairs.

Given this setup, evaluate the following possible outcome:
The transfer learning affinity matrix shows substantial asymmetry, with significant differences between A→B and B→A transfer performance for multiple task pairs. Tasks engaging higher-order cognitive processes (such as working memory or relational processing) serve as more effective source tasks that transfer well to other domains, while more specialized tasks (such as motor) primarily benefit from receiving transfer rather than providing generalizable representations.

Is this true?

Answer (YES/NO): NO